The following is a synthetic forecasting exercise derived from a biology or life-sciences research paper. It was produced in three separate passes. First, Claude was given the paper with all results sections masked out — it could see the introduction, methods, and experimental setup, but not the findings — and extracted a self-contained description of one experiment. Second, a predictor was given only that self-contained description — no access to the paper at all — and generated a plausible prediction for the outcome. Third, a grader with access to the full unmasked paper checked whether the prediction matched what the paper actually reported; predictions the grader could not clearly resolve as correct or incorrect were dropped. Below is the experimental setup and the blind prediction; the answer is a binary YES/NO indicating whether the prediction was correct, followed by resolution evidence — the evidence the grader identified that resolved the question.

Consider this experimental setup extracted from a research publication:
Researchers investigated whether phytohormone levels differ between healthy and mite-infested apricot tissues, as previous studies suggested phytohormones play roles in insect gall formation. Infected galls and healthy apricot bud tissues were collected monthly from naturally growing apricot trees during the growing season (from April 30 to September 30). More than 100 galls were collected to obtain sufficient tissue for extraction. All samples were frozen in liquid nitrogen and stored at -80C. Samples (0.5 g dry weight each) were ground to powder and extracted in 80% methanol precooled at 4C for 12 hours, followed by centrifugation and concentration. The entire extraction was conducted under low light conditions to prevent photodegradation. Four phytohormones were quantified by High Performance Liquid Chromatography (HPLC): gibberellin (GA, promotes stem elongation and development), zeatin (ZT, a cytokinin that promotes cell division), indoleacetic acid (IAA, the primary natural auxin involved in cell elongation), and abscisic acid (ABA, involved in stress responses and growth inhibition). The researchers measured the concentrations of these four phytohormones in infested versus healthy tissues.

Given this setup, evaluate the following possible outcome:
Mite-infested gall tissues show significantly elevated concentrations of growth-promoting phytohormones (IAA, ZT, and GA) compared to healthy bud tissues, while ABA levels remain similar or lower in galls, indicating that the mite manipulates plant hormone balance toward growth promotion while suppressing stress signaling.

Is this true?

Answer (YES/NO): NO